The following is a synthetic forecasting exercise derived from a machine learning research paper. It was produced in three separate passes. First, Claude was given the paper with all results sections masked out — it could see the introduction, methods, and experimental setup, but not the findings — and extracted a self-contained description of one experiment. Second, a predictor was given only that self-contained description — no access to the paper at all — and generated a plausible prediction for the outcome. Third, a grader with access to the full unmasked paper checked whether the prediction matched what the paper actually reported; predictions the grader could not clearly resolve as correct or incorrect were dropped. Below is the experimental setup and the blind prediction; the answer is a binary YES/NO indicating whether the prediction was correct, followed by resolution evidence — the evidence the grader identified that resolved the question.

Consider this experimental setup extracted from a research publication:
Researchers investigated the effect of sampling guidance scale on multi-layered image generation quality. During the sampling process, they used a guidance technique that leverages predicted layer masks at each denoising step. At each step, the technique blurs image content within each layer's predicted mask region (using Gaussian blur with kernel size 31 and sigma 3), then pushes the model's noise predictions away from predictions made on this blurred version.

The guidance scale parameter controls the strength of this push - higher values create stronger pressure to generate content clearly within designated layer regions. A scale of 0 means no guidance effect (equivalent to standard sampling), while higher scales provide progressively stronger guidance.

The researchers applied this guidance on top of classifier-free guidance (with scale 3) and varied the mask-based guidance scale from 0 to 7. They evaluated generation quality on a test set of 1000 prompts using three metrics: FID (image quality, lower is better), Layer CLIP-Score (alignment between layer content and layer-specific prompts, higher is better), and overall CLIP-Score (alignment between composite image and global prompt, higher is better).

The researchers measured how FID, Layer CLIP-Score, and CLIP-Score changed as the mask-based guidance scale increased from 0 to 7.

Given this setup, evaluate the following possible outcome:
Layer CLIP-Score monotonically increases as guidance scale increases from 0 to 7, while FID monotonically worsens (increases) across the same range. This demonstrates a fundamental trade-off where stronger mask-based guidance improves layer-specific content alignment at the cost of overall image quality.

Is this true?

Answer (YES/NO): NO